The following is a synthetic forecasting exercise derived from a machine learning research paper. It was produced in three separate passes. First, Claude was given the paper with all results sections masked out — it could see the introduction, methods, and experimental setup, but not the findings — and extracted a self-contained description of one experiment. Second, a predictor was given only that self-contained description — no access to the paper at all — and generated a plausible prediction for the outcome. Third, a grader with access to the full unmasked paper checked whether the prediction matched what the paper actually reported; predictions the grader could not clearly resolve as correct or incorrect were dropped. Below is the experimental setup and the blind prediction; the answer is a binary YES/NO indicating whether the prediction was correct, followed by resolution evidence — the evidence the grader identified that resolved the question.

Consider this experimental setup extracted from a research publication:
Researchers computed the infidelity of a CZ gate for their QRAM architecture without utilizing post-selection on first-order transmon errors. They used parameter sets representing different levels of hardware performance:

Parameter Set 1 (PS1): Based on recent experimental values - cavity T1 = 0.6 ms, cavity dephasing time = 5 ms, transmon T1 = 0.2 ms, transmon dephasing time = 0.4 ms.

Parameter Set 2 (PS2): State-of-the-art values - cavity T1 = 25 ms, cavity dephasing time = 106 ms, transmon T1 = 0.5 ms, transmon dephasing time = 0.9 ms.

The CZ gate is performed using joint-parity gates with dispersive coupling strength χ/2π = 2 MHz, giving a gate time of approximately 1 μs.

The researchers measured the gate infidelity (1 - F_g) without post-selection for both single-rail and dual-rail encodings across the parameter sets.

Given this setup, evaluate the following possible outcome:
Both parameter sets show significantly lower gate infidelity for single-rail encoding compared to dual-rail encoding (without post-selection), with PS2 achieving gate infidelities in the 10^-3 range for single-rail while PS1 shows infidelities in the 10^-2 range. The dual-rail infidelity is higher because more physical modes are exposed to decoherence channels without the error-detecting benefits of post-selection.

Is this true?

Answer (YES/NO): NO